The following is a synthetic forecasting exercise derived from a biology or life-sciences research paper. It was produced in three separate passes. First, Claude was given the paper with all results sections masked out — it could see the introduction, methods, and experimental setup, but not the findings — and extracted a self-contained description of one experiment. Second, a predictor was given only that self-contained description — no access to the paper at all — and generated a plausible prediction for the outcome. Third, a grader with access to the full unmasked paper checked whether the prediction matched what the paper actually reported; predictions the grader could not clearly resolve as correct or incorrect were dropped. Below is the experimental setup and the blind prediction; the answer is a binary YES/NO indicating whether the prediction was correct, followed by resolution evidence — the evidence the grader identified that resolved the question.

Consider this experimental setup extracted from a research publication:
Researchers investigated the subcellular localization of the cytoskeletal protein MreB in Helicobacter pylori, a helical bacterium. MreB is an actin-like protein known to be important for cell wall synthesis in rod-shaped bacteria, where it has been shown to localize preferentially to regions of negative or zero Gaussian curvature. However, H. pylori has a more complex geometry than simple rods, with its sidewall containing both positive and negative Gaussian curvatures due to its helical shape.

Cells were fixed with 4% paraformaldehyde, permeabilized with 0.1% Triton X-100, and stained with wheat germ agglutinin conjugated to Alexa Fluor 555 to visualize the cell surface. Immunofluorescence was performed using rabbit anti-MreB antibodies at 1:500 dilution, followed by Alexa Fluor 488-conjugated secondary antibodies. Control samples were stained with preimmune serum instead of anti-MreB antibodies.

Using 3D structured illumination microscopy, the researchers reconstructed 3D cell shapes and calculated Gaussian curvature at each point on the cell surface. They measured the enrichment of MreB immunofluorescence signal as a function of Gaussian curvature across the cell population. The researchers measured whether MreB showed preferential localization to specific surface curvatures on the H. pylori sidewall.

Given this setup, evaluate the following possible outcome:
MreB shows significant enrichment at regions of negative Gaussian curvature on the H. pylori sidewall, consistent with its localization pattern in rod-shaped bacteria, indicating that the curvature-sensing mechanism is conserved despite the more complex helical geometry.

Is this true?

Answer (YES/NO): YES